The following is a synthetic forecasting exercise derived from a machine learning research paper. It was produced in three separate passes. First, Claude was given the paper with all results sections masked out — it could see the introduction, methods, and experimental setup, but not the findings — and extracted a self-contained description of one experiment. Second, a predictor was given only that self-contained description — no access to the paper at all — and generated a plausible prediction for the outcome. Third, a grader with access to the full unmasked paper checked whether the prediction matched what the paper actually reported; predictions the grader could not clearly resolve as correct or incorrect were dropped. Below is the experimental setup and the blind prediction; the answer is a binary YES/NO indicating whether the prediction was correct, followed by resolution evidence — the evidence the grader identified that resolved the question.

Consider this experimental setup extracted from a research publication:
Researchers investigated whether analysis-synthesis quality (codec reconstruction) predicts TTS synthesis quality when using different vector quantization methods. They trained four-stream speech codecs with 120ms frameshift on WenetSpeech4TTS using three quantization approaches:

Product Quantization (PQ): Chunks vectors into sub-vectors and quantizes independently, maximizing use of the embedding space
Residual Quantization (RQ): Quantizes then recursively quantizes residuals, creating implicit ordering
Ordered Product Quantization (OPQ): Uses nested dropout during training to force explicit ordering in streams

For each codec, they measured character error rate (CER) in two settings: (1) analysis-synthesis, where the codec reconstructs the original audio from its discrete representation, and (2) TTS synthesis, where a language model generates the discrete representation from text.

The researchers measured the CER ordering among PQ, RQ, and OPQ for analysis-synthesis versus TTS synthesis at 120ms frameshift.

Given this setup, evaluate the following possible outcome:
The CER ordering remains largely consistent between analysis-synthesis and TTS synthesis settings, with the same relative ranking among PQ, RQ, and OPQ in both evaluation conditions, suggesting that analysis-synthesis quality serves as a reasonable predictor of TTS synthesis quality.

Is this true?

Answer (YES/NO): NO